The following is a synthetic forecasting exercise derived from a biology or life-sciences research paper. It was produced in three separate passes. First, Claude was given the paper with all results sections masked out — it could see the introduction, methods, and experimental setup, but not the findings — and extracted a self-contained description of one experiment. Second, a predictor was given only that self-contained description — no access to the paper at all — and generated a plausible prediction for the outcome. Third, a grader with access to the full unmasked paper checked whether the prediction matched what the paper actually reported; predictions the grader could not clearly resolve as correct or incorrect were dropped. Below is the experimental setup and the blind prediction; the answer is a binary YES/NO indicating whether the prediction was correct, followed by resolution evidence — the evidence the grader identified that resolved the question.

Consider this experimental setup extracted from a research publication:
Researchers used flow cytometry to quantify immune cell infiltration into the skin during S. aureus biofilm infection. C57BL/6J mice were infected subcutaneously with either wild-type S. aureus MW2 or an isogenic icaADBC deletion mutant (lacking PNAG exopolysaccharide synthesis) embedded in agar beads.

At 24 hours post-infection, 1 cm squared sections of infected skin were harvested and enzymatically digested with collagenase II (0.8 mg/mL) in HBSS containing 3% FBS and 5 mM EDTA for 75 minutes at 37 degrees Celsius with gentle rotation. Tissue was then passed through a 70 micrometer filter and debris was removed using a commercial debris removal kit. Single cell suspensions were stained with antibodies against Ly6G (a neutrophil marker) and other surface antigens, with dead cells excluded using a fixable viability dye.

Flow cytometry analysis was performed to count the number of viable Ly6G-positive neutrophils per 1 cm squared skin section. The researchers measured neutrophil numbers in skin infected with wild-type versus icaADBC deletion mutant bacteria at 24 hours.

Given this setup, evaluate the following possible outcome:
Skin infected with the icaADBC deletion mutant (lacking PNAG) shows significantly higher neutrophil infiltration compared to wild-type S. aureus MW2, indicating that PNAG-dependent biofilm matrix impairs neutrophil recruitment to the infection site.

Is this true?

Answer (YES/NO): NO